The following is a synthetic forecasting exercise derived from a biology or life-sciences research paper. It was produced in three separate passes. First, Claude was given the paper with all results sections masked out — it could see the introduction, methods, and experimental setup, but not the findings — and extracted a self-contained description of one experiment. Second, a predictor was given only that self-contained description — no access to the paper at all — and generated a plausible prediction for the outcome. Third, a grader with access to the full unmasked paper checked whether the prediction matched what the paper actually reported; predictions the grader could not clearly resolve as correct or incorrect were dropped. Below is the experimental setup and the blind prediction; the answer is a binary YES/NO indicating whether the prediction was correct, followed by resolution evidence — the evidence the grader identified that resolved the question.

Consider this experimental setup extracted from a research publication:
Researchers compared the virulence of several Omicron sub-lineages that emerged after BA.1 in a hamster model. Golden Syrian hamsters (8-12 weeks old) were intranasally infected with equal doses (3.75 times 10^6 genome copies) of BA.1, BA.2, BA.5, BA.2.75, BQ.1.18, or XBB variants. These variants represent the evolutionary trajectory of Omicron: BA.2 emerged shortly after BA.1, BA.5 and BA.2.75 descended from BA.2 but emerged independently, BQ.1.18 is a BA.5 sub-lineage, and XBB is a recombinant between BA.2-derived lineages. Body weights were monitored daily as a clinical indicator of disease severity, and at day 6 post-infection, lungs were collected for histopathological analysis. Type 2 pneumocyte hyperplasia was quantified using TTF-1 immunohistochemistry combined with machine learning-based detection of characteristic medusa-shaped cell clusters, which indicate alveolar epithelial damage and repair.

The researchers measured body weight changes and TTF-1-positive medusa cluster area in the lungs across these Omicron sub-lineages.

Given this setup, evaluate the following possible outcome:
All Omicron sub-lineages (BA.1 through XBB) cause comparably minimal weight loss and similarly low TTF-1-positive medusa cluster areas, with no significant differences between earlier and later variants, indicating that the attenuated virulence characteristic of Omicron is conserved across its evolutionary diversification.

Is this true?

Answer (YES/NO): NO